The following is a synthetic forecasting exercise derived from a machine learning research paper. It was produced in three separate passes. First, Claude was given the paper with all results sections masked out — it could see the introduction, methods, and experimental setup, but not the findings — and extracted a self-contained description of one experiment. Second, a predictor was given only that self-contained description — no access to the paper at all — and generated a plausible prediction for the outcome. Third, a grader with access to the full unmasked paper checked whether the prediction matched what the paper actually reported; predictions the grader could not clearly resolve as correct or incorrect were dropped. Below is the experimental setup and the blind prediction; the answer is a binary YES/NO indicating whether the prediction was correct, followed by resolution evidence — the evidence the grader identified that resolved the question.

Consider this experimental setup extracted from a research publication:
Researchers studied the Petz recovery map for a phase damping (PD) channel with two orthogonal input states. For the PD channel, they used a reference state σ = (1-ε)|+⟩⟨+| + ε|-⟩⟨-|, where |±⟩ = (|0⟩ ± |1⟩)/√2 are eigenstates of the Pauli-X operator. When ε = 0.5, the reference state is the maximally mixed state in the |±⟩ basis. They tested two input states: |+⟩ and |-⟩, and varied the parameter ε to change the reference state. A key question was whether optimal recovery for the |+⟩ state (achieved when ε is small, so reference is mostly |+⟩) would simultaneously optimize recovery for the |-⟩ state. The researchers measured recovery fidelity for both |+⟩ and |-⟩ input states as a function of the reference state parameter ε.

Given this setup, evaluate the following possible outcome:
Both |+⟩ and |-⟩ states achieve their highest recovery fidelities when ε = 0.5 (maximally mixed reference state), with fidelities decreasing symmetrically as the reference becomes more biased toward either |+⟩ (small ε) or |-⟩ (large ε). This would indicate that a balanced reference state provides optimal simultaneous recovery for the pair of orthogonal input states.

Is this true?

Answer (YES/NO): NO